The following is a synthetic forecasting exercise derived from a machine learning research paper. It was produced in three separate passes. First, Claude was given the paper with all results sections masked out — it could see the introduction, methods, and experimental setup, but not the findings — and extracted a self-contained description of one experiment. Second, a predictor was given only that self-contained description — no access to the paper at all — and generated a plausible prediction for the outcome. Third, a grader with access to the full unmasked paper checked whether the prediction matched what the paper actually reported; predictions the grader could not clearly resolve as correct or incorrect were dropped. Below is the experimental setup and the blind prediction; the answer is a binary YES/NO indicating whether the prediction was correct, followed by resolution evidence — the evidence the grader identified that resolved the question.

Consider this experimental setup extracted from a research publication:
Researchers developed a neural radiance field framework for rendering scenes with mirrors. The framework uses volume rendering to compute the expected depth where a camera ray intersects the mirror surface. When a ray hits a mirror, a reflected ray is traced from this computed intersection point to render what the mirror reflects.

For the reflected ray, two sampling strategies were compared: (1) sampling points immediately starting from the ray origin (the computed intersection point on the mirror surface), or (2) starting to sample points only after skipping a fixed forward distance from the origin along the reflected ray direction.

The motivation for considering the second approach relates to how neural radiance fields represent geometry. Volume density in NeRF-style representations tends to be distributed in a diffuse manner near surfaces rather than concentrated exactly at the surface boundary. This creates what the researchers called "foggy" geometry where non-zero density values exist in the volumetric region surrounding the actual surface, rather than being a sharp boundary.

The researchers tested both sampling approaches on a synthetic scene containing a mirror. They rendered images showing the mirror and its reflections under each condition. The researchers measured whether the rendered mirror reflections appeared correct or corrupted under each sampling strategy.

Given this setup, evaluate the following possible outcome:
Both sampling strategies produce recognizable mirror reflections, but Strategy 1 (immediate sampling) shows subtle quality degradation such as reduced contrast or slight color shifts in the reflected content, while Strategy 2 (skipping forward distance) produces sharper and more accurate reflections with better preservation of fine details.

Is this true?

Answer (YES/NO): NO